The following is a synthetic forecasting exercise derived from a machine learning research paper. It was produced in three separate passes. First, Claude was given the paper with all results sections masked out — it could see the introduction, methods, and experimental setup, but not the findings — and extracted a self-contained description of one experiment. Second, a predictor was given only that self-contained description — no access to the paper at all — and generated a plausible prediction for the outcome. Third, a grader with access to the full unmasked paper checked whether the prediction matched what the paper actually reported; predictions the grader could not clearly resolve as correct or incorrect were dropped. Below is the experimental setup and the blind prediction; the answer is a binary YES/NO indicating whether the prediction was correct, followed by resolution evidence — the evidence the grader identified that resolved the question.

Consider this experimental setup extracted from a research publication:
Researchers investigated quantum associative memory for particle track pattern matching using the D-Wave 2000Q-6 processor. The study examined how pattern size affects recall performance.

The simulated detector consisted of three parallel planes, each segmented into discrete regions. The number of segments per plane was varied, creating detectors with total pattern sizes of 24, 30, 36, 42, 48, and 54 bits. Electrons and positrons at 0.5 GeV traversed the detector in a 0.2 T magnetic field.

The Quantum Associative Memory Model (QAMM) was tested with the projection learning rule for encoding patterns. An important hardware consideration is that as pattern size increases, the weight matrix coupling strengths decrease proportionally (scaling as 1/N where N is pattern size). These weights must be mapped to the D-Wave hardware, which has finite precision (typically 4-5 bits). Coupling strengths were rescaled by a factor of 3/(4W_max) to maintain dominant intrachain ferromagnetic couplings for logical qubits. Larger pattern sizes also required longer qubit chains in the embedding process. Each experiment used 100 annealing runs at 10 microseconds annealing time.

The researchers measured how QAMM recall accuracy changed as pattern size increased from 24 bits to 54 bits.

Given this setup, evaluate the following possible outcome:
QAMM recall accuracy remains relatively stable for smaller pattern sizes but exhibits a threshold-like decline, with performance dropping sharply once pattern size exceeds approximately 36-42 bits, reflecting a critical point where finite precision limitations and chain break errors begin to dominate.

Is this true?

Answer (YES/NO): NO